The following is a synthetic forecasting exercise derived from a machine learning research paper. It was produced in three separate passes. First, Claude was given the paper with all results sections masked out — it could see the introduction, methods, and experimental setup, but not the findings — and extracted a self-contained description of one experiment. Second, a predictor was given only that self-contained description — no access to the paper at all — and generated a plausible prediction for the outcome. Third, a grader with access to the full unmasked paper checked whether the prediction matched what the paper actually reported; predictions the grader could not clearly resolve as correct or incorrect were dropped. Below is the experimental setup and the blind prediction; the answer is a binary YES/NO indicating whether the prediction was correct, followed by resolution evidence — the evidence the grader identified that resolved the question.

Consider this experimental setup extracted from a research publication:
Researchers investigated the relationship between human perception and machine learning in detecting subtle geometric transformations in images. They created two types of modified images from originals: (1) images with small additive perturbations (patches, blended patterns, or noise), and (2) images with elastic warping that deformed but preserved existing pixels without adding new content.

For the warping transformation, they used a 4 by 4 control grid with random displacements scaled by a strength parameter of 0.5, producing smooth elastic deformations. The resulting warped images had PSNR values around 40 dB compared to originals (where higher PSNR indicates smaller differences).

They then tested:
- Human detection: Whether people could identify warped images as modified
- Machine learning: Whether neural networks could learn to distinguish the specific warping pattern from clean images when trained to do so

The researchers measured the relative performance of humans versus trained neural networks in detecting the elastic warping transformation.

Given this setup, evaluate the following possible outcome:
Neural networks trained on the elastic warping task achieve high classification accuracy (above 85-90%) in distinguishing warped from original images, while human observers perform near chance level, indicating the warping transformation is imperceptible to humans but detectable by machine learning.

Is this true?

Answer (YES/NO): NO